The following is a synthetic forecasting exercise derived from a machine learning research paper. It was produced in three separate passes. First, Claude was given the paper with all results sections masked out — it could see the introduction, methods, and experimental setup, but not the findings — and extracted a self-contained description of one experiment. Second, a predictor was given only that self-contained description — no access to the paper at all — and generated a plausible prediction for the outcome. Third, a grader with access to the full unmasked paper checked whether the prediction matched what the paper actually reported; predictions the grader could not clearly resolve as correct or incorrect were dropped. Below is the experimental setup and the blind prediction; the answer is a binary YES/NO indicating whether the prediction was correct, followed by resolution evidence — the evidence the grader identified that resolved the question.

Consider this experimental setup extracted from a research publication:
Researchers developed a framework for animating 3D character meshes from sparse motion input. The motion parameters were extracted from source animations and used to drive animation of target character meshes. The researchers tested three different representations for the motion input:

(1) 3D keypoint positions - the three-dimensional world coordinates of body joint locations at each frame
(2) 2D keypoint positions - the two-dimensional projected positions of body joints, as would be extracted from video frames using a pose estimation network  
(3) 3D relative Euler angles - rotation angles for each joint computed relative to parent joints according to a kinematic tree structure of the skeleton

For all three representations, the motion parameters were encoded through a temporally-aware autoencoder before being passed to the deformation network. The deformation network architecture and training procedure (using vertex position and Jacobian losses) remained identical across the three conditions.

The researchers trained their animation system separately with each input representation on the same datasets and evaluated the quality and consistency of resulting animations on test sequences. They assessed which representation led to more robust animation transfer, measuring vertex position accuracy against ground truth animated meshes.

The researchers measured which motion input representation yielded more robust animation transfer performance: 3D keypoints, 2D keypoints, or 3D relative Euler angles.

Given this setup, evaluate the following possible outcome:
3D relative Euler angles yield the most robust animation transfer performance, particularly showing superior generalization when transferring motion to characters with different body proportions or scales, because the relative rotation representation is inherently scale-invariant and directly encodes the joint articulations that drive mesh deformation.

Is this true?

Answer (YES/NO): NO